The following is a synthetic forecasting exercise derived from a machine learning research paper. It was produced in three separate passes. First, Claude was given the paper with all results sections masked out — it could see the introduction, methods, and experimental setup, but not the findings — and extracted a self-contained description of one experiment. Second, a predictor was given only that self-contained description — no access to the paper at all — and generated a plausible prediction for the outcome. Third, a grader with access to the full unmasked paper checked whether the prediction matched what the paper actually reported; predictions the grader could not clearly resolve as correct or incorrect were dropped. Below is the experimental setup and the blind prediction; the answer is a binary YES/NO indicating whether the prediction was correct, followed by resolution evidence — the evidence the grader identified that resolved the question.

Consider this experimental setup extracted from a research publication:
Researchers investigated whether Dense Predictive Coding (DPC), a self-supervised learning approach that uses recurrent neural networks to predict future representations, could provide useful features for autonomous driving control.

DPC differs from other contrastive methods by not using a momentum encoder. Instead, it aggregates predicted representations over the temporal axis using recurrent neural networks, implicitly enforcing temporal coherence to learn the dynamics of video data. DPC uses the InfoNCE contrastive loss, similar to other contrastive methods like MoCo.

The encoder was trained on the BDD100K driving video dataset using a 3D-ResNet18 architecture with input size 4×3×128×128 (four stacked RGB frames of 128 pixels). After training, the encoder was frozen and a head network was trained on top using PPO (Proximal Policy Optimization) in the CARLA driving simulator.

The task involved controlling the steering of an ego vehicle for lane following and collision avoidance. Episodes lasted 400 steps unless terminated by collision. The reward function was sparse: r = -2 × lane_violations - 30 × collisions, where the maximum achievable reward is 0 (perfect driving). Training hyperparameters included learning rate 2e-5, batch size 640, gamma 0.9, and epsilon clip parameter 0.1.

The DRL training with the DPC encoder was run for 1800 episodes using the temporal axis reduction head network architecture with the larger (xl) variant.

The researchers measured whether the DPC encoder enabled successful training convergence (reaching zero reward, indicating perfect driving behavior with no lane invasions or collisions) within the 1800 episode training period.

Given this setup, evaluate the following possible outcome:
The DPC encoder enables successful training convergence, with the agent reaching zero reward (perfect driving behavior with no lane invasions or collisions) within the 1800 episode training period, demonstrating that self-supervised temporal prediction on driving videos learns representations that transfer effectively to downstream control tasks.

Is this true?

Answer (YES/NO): NO